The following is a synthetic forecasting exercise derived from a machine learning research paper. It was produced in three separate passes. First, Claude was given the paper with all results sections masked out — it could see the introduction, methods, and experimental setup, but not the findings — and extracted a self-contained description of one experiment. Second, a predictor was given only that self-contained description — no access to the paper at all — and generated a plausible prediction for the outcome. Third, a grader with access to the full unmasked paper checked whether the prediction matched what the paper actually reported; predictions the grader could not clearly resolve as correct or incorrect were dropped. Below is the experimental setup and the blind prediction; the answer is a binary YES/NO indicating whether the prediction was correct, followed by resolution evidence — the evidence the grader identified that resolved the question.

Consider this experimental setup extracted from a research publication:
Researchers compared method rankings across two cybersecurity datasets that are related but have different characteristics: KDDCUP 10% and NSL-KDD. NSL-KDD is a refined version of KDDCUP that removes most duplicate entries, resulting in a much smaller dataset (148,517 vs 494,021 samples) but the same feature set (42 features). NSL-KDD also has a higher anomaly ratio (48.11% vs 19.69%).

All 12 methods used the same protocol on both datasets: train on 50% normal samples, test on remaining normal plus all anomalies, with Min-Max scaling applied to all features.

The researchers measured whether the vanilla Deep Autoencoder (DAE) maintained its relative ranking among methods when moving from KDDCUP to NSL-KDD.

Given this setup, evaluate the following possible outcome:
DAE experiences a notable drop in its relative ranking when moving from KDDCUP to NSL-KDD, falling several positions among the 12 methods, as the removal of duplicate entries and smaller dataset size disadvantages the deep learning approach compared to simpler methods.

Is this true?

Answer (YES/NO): NO